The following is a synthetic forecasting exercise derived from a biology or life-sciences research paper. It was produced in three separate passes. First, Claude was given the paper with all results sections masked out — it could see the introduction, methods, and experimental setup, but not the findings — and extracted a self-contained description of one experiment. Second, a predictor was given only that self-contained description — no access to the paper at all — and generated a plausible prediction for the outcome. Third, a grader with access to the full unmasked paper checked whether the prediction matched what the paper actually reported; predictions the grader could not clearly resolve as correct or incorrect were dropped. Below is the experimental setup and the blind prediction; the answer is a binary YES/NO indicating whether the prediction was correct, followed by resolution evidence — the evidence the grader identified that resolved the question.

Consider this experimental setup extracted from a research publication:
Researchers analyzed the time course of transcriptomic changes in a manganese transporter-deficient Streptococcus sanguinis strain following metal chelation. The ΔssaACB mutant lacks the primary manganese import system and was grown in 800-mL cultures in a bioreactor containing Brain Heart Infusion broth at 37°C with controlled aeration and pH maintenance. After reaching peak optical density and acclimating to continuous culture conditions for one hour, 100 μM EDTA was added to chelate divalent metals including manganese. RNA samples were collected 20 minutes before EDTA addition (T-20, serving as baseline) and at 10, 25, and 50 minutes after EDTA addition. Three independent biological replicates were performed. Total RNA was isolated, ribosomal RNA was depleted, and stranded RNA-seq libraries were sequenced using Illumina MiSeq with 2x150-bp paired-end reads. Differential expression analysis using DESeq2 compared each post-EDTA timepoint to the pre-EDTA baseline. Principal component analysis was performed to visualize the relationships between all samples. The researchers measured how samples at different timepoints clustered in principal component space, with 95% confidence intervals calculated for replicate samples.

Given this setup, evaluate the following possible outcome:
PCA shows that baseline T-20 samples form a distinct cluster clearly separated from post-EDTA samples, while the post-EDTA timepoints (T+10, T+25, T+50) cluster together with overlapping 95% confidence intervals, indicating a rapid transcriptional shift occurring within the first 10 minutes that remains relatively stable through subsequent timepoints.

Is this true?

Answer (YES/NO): NO